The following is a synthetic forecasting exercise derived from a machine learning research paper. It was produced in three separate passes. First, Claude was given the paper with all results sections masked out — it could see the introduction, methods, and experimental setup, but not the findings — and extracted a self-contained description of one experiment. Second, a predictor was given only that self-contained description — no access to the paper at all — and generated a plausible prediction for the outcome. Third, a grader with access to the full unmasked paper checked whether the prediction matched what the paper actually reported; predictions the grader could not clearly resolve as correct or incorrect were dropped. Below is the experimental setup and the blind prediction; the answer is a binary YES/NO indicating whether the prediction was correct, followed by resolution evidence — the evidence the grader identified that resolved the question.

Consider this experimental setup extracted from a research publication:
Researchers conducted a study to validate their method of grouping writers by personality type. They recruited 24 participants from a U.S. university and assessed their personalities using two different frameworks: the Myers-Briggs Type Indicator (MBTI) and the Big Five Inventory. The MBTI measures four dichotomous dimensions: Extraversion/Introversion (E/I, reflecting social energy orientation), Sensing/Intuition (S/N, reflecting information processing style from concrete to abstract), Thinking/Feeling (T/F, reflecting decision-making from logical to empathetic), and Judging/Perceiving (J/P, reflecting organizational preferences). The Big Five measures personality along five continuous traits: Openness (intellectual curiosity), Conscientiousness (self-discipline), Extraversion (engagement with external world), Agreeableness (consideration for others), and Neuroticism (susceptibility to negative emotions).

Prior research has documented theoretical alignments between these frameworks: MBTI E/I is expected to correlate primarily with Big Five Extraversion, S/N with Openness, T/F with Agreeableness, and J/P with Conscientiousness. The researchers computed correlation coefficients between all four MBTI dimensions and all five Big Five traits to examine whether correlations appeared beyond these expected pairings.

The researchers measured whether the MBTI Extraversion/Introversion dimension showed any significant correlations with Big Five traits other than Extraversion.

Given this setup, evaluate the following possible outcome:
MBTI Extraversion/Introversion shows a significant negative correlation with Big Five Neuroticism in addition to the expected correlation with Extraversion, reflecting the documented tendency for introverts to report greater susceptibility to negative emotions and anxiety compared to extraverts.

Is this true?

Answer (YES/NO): NO